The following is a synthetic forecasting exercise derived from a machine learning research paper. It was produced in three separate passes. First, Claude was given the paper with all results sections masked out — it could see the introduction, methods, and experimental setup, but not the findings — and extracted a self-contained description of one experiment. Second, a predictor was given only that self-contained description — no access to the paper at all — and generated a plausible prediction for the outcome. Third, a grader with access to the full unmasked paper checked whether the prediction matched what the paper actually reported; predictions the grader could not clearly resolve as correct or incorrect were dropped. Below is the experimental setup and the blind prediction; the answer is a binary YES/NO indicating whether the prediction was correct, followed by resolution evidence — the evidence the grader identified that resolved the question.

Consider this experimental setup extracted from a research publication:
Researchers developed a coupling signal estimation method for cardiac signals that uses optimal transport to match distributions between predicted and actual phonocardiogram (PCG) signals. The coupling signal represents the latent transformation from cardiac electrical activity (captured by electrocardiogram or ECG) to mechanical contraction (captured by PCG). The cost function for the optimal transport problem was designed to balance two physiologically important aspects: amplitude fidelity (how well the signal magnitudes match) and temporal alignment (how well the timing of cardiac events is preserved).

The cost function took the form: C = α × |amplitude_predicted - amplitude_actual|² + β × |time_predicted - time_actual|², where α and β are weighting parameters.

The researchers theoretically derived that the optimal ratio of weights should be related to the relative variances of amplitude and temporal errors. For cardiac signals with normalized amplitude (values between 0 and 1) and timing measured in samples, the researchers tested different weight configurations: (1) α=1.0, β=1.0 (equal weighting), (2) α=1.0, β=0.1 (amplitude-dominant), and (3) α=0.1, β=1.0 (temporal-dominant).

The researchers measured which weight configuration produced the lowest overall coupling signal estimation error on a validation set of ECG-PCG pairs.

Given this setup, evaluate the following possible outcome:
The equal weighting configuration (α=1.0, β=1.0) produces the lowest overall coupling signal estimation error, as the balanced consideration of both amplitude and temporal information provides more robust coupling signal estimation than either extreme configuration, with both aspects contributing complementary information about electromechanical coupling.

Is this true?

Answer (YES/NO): NO